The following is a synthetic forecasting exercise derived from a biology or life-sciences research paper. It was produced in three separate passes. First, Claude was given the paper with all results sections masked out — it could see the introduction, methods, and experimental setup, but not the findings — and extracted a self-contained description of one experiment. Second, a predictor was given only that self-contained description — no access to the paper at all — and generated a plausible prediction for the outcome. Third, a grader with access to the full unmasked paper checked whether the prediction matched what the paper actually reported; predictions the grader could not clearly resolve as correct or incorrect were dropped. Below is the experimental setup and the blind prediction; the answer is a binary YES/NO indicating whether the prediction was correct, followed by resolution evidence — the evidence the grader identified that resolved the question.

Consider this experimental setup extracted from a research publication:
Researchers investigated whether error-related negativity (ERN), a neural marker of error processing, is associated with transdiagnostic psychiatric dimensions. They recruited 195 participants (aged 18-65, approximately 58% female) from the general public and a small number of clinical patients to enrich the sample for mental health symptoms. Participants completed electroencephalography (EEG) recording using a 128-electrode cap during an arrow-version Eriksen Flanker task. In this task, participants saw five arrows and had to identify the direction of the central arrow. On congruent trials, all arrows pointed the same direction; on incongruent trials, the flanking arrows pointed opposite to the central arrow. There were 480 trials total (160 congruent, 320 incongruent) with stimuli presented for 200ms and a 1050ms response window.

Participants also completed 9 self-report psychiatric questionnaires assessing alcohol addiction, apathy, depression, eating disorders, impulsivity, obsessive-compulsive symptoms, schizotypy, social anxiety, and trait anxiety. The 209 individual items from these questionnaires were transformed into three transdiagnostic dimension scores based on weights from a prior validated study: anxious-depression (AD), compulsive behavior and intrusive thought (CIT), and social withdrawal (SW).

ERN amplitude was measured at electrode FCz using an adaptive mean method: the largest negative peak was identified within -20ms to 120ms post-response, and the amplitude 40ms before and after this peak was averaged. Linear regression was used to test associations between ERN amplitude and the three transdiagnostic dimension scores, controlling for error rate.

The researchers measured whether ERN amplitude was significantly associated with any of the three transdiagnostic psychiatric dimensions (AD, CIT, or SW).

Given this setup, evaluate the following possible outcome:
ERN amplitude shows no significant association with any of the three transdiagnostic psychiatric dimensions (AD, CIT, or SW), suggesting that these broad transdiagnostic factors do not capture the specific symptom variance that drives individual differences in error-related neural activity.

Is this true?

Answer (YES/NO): YES